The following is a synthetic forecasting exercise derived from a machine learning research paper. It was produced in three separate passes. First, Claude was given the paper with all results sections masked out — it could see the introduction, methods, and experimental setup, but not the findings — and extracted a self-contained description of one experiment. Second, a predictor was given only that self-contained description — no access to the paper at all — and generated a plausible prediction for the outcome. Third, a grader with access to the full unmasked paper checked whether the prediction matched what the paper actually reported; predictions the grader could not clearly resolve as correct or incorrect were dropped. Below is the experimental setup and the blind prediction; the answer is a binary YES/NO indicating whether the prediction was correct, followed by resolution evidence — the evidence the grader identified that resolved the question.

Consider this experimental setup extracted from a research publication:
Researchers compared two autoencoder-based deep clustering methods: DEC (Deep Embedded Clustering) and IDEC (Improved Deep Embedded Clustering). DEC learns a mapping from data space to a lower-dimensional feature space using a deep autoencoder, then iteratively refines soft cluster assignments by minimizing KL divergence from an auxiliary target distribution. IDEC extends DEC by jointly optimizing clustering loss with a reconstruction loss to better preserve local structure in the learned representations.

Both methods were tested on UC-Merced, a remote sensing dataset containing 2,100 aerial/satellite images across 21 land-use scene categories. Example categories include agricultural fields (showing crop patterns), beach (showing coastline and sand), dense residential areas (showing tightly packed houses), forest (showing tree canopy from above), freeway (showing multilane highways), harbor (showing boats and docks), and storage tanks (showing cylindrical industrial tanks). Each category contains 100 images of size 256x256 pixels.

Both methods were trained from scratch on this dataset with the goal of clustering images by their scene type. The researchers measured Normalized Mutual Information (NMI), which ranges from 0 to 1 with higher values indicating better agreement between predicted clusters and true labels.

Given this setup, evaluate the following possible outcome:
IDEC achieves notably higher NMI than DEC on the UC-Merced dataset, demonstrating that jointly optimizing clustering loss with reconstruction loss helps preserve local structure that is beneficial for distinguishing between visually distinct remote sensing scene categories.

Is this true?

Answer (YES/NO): NO